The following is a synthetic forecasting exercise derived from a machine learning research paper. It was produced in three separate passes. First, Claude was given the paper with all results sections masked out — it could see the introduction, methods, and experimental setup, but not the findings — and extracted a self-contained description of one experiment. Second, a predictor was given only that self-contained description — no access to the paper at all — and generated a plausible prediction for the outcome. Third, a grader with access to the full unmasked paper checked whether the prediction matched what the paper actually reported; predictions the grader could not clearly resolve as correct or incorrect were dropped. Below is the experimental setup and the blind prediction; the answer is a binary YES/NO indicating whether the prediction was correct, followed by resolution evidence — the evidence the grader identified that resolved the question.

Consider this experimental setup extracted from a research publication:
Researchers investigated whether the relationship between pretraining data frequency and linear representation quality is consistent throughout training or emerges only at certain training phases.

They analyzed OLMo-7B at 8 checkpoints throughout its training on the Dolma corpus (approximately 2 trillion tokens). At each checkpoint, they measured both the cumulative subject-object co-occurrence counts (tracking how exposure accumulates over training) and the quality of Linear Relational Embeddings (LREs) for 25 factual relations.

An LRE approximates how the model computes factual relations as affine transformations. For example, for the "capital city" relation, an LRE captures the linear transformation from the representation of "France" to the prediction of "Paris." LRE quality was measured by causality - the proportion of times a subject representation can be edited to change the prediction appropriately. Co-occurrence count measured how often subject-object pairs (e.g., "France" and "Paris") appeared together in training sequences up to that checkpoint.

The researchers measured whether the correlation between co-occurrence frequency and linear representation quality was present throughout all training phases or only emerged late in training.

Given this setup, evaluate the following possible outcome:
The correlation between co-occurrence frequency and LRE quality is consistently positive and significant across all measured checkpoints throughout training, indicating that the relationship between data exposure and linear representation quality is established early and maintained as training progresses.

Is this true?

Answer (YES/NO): YES